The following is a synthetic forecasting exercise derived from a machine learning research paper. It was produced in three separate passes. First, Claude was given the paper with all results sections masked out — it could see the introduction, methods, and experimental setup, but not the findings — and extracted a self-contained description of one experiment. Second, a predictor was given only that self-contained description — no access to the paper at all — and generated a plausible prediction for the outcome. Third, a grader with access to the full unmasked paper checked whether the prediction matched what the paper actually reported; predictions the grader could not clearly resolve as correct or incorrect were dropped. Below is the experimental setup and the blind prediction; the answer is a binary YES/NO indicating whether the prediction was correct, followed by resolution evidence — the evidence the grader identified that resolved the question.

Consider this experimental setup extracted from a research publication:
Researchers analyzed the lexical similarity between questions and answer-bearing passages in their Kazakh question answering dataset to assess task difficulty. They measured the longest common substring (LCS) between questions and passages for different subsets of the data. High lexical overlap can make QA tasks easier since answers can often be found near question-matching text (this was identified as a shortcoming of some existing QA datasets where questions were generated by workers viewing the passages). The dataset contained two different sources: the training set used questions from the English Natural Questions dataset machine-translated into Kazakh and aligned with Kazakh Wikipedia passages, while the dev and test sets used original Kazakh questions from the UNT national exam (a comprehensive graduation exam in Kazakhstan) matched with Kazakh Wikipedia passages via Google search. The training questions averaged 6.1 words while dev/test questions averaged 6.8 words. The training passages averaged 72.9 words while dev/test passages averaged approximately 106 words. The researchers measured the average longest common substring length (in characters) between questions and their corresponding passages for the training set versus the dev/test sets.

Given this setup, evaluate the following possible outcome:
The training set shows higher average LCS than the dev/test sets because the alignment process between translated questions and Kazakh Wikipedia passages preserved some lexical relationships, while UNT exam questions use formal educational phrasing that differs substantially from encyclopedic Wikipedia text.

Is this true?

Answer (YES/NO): NO